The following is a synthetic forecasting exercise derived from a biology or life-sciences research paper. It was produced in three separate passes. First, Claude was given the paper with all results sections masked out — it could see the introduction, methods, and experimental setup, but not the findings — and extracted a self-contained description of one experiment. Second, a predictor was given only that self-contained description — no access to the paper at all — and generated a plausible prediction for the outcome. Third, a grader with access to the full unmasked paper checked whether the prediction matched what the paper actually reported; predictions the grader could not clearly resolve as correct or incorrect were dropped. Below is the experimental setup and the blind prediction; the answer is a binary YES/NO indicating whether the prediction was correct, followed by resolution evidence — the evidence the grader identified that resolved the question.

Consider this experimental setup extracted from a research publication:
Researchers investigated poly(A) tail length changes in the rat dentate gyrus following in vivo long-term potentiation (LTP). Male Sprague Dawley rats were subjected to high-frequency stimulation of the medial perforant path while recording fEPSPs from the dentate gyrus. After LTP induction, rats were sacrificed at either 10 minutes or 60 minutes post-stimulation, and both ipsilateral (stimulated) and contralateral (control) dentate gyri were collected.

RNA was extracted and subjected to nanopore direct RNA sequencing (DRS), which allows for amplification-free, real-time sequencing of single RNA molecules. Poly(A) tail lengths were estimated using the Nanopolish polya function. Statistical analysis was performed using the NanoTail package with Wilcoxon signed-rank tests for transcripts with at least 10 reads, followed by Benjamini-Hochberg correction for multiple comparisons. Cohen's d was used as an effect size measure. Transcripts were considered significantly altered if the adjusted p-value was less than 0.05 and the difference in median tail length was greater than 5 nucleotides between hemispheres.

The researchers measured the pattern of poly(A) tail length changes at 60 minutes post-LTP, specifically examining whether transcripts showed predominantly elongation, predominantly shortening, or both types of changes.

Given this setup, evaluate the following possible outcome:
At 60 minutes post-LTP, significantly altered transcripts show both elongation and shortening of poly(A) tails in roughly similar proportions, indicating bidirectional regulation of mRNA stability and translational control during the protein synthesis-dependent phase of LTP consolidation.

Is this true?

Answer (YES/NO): NO